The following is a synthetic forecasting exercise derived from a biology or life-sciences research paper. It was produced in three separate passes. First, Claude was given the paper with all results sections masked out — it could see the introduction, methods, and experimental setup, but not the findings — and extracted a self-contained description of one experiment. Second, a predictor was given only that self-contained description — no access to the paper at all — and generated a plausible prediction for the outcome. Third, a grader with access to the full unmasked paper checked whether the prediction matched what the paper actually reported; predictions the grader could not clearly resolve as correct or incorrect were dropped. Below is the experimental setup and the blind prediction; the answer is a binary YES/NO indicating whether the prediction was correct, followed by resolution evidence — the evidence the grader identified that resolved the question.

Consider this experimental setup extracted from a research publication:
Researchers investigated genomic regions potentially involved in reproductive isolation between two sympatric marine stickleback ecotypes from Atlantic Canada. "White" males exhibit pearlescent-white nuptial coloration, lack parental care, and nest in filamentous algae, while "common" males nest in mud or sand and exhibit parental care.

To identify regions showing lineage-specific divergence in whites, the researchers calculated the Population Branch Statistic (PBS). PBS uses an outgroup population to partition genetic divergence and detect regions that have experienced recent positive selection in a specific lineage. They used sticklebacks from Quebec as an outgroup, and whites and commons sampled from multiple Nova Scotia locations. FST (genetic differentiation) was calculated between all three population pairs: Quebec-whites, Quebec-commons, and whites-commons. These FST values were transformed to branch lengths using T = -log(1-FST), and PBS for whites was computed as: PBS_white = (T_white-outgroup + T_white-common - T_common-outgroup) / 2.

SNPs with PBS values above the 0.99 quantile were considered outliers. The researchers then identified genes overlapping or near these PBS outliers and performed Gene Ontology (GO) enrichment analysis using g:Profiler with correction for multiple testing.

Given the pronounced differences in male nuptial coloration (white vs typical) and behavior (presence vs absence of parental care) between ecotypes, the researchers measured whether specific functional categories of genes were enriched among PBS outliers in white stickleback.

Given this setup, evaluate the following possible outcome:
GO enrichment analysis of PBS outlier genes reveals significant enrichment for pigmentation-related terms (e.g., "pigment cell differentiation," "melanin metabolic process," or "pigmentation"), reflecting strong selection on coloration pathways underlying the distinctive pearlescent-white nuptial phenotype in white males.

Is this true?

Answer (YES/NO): NO